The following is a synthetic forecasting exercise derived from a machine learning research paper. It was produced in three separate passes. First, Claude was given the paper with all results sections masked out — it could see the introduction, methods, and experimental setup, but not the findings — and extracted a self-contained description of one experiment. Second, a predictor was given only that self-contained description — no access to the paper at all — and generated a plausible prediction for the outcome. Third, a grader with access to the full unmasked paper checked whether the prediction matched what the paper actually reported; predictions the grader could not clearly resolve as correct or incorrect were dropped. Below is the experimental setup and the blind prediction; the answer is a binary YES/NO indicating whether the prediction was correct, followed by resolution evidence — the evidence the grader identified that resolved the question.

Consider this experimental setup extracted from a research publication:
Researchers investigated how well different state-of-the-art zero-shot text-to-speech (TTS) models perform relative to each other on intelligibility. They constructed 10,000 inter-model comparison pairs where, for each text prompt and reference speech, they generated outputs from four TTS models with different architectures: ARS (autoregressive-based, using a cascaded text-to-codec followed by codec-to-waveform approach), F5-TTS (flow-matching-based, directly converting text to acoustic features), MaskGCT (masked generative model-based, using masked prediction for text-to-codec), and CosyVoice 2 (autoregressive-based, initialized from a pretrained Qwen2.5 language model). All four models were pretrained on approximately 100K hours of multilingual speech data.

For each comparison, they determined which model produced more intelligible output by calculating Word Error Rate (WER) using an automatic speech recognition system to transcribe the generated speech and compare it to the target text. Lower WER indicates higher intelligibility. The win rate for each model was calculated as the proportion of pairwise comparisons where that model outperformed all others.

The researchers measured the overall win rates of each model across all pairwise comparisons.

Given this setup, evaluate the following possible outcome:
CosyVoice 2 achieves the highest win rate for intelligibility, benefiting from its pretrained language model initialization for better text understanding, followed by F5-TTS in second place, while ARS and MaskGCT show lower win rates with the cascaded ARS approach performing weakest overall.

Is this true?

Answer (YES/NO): YES